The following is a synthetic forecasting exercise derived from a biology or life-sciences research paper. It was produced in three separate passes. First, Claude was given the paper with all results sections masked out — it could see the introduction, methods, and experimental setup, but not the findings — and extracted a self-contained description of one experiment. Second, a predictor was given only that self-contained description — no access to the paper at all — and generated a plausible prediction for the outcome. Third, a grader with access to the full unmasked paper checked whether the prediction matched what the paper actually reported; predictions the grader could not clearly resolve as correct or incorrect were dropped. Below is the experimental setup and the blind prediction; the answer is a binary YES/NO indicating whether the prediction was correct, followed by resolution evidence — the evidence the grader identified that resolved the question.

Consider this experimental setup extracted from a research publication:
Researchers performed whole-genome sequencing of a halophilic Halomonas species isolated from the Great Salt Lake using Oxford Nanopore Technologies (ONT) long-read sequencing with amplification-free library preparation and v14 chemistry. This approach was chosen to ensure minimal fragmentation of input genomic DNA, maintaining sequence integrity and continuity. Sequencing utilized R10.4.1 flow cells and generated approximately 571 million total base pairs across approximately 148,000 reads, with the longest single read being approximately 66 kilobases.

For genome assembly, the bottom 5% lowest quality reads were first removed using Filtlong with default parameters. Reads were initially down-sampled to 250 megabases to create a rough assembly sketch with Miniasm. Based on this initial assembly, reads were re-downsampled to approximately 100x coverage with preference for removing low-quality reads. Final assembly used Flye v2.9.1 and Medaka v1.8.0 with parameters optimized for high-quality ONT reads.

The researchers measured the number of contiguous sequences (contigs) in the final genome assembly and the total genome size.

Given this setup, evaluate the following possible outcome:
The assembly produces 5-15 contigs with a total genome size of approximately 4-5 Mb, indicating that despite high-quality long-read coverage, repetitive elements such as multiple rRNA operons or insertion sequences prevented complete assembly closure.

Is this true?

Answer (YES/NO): NO